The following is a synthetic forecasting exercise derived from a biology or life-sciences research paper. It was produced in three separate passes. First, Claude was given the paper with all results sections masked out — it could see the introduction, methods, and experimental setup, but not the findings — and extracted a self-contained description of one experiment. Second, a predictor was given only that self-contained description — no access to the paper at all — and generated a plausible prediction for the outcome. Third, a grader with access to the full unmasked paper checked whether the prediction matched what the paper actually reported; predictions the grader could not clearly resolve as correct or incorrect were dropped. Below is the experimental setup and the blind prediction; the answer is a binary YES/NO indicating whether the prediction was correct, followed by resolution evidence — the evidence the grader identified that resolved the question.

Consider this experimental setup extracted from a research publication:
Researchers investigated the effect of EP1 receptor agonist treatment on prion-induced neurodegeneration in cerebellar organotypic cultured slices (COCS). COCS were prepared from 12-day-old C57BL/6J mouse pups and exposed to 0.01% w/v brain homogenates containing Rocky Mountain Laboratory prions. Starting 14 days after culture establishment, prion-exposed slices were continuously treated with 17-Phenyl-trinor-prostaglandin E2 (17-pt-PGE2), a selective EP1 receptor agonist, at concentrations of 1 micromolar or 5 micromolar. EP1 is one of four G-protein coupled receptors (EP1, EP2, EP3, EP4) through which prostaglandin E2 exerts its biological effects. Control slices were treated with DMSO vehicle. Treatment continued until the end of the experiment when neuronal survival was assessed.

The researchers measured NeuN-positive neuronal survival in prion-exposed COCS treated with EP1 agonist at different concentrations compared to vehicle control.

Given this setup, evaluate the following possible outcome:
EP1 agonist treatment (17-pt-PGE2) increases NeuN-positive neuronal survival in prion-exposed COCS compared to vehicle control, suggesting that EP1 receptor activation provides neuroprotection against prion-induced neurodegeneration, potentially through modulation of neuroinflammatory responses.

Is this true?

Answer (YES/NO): NO